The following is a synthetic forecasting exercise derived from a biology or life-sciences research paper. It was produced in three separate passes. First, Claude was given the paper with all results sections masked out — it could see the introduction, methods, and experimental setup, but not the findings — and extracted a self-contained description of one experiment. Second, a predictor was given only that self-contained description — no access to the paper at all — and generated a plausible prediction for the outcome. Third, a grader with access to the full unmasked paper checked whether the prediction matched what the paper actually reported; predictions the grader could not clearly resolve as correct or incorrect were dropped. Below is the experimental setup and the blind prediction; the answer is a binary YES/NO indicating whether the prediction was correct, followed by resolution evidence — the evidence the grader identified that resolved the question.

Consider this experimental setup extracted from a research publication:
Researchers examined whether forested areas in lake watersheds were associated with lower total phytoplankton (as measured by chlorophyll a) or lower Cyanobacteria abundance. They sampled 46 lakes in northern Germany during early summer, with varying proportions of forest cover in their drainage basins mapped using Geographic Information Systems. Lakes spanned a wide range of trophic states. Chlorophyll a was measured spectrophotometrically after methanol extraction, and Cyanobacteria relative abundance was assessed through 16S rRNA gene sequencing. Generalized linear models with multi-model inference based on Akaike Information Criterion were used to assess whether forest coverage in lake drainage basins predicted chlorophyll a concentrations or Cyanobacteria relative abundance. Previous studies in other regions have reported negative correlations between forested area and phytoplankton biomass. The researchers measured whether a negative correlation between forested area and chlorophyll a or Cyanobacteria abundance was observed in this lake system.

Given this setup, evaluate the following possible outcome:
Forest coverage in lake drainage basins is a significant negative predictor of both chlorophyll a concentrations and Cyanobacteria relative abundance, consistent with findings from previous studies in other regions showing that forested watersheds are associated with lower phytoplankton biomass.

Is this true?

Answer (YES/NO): NO